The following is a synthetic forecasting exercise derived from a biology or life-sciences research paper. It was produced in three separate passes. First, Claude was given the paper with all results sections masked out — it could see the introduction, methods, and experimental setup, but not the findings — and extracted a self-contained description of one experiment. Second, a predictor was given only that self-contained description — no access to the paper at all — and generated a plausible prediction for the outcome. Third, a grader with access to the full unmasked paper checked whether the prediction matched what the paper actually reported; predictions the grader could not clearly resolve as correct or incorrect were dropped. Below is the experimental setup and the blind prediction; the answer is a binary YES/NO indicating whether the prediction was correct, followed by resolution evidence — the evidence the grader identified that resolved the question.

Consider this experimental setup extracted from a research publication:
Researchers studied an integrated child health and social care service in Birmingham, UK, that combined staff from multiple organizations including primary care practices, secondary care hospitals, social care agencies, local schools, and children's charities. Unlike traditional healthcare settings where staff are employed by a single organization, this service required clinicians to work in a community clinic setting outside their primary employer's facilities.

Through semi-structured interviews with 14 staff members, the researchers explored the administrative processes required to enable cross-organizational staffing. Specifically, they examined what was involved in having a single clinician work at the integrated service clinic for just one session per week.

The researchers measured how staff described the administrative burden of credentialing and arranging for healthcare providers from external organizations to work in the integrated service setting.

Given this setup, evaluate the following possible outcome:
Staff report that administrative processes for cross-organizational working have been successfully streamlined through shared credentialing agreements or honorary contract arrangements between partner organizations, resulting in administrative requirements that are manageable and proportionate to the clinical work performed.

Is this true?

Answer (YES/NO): NO